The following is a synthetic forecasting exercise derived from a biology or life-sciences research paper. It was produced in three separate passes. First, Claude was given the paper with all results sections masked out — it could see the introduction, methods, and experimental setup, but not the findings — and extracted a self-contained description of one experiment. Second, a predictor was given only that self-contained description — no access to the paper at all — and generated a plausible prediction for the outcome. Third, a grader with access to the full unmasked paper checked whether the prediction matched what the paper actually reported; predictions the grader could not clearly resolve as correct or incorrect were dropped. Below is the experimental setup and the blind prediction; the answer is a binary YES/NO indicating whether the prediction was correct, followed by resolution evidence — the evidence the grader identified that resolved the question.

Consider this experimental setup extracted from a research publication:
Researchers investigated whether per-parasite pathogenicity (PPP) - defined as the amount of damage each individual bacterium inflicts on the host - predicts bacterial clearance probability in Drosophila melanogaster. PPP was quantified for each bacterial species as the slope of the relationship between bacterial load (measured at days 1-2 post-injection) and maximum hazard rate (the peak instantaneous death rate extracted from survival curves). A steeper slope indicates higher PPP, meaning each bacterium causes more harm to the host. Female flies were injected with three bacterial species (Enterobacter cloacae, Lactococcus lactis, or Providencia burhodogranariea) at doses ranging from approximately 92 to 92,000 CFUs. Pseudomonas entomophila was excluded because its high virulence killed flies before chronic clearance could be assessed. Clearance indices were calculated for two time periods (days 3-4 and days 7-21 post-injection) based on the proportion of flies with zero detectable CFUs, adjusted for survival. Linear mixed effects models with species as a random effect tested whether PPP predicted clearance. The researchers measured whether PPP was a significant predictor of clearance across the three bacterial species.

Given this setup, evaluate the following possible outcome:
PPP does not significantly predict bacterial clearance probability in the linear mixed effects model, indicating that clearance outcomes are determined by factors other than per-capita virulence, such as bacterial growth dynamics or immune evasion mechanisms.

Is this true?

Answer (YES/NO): YES